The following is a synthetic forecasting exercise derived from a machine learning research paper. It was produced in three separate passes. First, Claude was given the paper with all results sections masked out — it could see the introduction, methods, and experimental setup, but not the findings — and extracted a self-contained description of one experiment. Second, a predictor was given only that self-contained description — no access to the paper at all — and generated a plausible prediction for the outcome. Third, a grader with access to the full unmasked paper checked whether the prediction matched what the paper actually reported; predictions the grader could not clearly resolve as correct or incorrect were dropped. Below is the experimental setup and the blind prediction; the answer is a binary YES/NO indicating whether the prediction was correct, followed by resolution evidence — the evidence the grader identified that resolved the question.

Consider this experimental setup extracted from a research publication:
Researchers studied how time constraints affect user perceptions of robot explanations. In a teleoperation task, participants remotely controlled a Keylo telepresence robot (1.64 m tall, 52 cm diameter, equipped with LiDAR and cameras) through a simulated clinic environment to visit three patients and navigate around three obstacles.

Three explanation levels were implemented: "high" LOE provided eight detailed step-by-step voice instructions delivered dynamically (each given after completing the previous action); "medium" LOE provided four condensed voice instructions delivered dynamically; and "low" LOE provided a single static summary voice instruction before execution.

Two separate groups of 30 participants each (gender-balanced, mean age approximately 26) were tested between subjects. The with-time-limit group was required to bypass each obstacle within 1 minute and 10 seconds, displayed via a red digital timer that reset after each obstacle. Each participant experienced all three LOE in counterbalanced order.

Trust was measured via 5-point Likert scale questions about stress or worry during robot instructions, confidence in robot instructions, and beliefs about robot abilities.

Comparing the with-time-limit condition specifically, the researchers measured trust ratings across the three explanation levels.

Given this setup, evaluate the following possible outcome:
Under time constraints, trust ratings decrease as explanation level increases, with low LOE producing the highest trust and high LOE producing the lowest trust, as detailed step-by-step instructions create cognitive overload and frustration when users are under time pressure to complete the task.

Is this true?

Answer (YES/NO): NO